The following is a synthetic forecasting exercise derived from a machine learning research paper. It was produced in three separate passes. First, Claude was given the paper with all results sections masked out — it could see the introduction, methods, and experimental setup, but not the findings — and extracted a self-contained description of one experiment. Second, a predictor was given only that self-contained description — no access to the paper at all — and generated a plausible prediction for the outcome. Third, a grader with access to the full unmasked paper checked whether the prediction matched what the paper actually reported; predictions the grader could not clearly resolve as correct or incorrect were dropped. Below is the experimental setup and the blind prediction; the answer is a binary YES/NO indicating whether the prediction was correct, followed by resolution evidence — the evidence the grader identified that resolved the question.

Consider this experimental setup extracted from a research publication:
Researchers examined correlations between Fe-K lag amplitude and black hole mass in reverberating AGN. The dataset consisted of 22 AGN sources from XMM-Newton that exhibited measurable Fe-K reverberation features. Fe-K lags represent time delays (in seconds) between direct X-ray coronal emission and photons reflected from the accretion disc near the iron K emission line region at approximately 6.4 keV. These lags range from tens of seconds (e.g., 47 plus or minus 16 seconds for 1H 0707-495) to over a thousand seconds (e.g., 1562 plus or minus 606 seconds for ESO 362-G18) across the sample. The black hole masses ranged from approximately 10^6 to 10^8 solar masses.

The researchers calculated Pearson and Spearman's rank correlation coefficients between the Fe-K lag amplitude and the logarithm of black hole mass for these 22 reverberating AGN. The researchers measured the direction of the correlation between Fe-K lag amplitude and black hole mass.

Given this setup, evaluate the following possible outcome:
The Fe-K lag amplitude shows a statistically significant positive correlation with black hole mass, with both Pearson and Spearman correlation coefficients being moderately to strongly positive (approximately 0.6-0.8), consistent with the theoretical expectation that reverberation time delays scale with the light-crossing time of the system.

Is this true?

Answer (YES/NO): NO